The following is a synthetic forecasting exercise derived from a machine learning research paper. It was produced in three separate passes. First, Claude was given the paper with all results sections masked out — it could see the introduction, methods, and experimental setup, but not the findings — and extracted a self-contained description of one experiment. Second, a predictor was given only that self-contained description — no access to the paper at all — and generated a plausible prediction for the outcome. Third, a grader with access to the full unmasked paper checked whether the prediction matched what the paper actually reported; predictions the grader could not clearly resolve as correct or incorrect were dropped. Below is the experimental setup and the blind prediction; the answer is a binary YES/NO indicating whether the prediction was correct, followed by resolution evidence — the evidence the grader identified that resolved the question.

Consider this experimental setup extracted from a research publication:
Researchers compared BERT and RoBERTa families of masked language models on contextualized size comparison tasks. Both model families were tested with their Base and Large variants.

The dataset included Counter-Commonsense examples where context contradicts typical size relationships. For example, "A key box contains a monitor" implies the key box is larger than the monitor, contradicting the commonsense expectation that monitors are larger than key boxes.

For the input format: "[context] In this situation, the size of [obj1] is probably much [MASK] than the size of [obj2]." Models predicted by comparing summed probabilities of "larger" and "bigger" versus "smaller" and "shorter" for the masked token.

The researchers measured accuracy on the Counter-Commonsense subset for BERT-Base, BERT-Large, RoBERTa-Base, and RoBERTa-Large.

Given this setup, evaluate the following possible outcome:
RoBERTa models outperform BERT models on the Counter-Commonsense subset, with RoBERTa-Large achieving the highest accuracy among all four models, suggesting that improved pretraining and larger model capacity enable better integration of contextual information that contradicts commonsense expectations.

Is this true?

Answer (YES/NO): NO